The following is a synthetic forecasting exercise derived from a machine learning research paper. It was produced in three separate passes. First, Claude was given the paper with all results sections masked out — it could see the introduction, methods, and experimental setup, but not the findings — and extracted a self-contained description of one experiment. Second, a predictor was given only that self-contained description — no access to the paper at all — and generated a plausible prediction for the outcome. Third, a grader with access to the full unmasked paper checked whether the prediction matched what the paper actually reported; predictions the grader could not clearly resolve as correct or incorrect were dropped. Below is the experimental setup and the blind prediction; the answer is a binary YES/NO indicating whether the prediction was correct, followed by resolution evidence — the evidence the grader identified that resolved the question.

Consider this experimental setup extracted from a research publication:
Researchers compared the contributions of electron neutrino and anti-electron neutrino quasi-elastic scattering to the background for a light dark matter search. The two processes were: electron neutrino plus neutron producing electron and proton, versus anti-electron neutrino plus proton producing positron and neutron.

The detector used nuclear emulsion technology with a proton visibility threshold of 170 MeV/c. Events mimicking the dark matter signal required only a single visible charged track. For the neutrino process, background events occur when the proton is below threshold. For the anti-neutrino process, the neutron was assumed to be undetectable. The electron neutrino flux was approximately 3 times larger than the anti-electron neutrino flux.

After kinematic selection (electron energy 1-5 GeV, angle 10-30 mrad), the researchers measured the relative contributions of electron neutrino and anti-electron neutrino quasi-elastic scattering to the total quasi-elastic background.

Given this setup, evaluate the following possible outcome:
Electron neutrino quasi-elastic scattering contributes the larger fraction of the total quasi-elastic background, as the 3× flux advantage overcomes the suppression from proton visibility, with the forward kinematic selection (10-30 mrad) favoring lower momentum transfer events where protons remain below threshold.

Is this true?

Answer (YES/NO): NO